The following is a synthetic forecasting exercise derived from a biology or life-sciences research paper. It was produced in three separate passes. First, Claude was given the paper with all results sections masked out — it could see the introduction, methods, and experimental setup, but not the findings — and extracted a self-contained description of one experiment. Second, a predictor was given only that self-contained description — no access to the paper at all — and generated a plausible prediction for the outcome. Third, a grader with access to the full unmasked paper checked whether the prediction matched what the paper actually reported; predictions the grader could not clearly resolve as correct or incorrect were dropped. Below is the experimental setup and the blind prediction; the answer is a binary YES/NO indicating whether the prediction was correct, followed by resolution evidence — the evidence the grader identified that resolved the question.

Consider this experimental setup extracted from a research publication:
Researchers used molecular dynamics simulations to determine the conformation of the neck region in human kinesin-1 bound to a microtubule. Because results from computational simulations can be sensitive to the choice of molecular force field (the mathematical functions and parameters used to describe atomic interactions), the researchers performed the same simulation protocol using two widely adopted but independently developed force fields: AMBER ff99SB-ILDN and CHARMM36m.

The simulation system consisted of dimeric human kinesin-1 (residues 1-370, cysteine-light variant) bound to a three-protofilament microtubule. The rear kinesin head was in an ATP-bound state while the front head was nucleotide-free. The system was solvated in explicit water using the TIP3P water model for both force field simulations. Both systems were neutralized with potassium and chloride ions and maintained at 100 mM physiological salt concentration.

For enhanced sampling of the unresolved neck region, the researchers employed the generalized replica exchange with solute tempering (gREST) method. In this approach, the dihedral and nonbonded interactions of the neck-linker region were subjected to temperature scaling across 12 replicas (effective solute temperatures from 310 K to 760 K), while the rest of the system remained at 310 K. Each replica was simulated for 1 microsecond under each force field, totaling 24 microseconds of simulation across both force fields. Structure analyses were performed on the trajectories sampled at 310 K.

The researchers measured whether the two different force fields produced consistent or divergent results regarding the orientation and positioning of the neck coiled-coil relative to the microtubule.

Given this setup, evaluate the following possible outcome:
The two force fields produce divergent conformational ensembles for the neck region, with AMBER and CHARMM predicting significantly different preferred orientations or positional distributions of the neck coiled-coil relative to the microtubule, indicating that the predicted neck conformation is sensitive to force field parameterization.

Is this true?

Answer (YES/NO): NO